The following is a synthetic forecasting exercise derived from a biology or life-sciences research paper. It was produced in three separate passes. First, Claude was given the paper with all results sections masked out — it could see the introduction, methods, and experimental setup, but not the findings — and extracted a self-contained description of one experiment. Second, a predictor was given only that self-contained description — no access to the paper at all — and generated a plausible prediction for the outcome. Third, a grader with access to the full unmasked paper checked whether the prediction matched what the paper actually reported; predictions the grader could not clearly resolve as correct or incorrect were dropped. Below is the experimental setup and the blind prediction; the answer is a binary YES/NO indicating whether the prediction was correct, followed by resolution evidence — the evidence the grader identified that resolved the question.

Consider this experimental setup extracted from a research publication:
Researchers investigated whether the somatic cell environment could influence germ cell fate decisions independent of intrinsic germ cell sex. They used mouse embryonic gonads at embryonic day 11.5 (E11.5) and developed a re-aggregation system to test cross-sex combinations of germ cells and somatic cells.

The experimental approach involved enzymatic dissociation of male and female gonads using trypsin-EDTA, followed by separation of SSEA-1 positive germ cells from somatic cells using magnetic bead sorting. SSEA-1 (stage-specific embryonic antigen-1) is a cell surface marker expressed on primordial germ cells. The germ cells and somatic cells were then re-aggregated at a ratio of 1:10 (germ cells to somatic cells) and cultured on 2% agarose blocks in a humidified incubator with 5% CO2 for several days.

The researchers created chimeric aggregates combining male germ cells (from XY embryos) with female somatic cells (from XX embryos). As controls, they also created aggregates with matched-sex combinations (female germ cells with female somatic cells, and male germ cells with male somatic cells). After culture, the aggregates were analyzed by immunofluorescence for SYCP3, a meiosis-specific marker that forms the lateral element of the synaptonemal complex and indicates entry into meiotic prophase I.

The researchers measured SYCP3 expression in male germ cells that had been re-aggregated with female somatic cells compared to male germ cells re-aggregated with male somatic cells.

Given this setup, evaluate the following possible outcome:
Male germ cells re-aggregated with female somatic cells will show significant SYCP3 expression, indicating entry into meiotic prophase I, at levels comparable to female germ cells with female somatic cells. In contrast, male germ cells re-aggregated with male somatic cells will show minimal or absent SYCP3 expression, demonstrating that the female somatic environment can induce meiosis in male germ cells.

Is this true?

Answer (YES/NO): YES